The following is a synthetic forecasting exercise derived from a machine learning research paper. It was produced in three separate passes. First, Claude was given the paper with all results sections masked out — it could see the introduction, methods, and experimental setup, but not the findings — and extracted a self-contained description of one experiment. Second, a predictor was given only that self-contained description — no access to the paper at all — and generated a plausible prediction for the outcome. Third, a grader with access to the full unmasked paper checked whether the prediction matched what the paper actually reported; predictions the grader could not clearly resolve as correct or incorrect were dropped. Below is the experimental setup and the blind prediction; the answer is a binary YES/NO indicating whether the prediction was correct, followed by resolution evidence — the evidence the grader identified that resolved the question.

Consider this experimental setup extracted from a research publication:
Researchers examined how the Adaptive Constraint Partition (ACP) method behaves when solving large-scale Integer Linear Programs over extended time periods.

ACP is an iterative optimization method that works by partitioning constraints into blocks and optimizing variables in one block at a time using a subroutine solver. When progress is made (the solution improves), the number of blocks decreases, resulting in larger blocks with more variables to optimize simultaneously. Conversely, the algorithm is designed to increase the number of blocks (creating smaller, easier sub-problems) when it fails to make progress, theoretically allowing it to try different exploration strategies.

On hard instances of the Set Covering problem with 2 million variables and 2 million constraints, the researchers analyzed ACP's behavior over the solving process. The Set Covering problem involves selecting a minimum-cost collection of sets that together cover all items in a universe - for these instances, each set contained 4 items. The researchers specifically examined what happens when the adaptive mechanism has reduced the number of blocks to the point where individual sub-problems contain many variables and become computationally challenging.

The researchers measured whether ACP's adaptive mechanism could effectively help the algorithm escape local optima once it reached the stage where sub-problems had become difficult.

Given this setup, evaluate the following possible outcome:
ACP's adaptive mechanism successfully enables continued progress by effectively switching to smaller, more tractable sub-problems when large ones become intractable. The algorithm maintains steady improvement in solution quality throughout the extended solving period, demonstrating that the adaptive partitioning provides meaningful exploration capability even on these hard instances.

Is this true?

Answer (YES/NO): NO